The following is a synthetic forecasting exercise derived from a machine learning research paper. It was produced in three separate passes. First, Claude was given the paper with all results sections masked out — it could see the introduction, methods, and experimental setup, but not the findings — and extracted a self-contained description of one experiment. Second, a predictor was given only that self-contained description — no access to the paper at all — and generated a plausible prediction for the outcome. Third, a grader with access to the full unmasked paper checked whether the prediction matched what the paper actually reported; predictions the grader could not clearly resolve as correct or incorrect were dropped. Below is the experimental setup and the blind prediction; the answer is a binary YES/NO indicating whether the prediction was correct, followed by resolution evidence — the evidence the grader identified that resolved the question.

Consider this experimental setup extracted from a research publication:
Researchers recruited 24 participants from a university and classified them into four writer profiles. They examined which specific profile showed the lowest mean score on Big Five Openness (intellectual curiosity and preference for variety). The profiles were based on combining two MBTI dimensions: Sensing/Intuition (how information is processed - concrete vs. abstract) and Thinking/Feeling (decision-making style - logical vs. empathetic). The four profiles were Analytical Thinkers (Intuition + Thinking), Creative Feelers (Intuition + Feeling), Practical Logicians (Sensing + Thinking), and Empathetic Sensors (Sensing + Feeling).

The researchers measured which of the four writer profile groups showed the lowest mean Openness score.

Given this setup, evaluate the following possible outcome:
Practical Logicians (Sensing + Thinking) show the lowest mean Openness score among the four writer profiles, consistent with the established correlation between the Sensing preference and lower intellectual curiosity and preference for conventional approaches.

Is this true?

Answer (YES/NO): YES